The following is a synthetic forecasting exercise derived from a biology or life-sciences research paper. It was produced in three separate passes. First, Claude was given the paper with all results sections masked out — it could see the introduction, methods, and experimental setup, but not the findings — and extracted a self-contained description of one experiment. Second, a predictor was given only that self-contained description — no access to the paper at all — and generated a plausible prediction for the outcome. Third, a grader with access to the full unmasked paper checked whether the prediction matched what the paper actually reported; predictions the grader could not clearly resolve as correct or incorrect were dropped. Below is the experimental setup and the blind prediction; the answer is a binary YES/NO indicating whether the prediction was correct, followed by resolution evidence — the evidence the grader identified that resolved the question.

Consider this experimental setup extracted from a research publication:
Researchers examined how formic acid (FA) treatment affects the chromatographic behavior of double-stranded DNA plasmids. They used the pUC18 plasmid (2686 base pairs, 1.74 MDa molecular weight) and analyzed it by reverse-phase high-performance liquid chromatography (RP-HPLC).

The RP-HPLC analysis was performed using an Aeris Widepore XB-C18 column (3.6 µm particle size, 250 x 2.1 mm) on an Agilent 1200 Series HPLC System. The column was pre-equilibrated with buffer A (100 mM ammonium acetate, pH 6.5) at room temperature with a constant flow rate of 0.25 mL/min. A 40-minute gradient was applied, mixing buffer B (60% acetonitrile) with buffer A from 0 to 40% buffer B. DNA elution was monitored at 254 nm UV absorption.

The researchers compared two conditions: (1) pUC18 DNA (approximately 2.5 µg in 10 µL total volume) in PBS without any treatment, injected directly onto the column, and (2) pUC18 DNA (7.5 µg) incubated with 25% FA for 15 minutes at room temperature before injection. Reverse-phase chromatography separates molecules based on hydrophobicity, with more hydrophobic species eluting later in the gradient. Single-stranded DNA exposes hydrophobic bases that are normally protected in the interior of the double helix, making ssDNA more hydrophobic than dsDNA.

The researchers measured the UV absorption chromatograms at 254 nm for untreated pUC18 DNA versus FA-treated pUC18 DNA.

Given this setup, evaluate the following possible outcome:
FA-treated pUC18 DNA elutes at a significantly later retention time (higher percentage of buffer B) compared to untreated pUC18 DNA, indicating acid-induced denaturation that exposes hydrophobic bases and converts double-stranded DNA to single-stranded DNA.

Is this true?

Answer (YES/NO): YES